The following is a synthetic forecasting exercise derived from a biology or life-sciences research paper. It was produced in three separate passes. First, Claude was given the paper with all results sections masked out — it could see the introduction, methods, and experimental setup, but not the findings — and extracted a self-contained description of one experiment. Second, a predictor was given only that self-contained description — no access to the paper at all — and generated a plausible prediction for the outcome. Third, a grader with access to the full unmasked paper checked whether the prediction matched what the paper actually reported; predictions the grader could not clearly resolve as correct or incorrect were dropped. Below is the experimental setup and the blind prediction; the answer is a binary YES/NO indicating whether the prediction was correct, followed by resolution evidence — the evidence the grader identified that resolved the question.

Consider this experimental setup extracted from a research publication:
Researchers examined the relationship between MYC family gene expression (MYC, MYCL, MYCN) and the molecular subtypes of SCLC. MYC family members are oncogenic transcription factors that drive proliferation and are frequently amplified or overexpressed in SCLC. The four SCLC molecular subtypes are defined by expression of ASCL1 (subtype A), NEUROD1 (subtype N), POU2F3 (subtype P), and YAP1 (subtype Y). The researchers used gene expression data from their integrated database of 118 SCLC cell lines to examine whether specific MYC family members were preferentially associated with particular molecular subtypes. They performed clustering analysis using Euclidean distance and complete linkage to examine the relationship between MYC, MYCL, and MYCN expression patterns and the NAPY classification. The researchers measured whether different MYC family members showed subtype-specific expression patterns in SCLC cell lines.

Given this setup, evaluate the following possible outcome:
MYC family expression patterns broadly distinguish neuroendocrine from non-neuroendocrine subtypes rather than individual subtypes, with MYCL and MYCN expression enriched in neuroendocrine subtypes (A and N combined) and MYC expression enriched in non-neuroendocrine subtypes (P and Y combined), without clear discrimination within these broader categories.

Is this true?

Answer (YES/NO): NO